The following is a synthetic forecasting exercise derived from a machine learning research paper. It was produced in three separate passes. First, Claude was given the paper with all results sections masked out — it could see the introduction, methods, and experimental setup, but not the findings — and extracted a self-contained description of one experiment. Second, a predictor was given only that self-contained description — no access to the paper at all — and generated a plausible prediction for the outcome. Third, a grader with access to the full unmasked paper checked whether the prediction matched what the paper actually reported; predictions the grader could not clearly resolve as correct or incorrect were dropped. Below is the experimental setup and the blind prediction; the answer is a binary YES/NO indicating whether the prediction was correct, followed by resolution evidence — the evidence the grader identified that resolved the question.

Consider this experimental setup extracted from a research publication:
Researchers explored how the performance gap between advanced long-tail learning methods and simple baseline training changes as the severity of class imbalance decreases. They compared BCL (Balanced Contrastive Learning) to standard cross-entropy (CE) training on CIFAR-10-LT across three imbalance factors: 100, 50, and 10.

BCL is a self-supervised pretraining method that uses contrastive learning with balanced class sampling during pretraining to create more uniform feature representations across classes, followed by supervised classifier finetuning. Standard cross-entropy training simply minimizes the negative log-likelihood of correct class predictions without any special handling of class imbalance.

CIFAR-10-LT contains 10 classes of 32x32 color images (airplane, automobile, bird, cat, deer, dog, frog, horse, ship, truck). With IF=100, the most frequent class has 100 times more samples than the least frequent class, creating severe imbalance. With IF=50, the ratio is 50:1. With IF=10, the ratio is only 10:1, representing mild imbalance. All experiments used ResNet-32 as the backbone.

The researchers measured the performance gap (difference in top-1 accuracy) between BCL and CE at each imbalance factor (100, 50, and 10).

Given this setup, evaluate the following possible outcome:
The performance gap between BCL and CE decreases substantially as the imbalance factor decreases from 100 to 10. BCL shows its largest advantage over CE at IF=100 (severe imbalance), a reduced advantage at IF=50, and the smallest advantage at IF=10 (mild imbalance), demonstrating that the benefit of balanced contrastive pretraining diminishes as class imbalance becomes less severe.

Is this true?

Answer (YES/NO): YES